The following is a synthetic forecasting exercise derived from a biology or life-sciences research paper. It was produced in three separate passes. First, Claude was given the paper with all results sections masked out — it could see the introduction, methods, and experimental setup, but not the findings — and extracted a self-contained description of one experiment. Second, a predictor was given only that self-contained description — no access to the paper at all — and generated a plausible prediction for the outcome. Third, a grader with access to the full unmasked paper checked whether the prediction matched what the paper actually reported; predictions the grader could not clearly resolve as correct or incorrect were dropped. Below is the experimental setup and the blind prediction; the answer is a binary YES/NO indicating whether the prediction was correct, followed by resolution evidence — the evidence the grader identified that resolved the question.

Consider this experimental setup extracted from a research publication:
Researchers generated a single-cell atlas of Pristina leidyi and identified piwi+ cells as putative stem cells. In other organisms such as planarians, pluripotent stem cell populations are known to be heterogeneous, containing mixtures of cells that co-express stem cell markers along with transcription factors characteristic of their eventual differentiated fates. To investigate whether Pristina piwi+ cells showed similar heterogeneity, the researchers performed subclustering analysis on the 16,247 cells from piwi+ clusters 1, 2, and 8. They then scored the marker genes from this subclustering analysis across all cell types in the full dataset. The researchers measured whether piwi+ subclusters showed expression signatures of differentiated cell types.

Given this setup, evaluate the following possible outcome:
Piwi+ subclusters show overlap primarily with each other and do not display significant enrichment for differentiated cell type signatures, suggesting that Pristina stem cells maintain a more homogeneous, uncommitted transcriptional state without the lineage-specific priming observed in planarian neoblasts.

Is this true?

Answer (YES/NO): NO